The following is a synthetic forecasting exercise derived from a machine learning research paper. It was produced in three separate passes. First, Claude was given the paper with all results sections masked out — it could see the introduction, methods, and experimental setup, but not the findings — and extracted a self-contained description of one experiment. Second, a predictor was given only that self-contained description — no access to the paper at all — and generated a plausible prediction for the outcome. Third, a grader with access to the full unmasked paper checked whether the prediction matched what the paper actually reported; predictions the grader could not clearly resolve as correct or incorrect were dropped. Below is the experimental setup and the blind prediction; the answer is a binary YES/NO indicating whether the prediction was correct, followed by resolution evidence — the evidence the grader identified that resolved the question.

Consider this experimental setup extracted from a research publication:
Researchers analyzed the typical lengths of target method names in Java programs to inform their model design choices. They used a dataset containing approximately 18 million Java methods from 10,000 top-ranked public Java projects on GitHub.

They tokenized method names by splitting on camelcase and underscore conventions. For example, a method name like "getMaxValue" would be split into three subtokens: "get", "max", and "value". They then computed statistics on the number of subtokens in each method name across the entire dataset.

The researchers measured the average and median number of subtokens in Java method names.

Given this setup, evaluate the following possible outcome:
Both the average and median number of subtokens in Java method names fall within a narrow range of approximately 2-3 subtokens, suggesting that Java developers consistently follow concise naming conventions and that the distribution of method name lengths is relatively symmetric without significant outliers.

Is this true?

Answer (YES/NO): NO